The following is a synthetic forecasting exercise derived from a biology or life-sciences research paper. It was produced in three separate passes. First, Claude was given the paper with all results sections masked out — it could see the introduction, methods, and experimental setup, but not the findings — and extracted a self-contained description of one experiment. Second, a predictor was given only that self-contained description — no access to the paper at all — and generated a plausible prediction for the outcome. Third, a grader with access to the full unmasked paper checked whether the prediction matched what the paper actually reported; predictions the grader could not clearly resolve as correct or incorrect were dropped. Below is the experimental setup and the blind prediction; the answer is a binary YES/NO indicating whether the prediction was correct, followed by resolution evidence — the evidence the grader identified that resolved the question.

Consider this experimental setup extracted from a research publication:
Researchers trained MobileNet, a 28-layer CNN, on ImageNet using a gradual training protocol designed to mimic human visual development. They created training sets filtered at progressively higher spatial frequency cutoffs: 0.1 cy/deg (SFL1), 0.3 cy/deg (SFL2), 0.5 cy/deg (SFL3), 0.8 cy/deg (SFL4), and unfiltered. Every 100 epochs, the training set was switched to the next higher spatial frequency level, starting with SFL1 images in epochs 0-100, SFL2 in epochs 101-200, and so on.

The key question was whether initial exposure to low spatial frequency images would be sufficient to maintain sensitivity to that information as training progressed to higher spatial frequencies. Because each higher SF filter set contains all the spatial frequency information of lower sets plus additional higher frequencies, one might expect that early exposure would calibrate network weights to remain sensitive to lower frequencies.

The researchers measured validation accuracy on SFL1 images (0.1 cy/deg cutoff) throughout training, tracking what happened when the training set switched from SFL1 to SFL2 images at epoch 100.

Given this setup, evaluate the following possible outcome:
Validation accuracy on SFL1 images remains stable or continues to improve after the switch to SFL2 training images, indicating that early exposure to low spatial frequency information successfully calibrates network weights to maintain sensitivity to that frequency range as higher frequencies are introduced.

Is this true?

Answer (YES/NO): NO